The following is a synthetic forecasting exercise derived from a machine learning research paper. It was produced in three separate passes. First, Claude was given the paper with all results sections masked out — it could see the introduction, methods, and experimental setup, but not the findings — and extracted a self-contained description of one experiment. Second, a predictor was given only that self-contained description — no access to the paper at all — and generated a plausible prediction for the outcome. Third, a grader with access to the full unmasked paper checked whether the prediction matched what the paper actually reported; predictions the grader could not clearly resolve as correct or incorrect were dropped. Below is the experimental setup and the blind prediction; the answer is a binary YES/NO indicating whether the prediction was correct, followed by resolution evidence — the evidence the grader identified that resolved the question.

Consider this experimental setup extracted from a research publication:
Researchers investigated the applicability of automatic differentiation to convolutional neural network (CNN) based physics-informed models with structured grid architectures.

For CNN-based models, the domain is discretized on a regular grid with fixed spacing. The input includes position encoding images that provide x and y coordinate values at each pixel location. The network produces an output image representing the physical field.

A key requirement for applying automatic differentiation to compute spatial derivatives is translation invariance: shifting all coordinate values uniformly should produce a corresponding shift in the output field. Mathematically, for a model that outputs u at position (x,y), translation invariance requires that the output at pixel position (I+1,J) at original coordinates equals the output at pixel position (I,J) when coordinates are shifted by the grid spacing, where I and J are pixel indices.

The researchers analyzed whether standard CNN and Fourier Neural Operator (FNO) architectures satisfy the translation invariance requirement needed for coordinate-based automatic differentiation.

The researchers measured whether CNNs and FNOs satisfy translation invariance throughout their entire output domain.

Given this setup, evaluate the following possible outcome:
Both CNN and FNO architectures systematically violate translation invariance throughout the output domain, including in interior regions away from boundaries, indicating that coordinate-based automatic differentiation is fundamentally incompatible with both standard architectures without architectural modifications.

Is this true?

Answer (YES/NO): NO